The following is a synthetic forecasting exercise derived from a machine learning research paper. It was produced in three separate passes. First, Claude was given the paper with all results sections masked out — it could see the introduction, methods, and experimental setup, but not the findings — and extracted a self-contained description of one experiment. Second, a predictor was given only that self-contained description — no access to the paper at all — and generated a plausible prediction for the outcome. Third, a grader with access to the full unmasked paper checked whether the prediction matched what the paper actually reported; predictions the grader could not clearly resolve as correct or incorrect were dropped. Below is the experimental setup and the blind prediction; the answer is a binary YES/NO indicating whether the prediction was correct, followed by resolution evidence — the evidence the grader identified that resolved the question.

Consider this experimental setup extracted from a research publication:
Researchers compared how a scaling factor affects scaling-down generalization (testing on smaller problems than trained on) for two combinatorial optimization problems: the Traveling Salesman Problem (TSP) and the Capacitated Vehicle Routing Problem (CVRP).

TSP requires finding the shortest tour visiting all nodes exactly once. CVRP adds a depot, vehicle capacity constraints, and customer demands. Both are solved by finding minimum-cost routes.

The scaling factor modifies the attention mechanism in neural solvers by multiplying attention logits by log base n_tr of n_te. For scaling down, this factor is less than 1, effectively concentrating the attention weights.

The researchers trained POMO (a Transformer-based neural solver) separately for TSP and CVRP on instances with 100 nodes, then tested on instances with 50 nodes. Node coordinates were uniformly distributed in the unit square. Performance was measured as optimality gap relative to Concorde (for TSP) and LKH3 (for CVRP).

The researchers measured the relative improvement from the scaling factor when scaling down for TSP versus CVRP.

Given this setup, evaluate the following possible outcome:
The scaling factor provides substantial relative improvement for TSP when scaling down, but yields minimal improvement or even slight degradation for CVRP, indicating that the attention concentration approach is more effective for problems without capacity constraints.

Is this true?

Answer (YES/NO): NO